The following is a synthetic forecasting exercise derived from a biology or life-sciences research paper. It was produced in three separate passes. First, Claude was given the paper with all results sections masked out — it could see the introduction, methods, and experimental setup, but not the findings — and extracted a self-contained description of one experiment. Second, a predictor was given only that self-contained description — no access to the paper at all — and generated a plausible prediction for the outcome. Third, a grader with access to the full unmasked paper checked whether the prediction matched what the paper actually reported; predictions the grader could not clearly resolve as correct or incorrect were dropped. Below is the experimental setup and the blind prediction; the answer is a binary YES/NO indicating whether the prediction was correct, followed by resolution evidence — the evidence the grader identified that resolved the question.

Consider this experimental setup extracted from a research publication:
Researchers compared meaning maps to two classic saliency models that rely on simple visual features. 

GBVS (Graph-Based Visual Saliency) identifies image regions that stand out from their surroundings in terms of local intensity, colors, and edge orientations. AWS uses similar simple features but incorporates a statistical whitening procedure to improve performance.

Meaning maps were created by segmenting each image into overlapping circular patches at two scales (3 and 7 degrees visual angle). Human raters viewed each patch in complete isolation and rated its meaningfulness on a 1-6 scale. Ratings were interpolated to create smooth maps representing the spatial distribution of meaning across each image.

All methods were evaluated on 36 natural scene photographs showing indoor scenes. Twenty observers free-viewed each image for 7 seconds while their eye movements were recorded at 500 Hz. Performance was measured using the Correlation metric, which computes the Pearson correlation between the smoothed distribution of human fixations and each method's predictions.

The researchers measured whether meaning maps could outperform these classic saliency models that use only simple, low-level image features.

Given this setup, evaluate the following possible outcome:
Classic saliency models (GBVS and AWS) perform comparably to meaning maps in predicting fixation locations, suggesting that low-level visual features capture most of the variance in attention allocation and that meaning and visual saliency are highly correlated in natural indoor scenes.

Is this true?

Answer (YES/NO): NO